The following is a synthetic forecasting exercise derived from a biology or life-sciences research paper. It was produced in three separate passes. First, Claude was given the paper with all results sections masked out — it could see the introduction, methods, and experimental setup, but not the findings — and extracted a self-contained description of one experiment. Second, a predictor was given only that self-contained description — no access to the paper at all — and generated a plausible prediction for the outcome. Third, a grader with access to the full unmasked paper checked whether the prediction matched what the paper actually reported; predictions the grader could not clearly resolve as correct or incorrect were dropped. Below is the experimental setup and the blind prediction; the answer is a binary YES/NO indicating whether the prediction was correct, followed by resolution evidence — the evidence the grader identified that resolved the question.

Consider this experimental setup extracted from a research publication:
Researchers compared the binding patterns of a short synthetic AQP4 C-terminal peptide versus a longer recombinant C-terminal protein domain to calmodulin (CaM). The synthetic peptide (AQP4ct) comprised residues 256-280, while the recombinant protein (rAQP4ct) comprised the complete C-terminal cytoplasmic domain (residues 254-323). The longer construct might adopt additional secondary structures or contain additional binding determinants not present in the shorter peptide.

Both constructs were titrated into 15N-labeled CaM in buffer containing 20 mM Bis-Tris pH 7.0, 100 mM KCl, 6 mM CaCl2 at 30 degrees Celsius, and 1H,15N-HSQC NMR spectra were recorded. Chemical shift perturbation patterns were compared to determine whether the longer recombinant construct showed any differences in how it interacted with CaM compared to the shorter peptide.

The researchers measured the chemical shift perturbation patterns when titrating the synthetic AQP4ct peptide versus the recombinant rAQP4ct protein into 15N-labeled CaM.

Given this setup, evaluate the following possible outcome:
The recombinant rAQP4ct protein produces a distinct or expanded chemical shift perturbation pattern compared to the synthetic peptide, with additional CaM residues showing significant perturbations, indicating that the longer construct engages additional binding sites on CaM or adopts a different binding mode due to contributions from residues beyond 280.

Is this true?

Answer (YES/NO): NO